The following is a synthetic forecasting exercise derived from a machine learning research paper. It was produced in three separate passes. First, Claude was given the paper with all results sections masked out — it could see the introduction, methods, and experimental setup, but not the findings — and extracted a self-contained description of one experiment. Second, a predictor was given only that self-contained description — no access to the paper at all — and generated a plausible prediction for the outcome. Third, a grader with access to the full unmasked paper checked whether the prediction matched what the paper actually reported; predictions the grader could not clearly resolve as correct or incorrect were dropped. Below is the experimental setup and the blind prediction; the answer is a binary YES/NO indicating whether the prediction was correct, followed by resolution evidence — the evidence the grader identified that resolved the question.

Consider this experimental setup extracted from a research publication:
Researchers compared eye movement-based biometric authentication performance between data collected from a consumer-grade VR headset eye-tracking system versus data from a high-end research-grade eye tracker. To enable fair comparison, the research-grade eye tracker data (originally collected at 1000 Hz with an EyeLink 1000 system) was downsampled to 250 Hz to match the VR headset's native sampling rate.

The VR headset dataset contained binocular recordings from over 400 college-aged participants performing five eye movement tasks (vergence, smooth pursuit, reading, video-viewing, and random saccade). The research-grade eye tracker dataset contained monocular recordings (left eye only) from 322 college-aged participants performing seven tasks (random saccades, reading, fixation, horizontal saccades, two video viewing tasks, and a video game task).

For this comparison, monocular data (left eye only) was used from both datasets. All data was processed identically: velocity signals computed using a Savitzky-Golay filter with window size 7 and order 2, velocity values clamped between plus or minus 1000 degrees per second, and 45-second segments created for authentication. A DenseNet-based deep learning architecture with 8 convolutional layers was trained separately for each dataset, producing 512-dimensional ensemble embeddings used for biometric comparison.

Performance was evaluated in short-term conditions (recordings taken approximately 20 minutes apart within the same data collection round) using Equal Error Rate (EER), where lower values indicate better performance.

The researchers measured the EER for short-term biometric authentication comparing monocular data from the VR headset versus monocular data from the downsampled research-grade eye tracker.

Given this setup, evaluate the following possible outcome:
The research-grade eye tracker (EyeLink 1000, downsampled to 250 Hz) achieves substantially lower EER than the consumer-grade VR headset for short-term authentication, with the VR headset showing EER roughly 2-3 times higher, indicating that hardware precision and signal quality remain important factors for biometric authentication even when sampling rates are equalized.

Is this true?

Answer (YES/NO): NO